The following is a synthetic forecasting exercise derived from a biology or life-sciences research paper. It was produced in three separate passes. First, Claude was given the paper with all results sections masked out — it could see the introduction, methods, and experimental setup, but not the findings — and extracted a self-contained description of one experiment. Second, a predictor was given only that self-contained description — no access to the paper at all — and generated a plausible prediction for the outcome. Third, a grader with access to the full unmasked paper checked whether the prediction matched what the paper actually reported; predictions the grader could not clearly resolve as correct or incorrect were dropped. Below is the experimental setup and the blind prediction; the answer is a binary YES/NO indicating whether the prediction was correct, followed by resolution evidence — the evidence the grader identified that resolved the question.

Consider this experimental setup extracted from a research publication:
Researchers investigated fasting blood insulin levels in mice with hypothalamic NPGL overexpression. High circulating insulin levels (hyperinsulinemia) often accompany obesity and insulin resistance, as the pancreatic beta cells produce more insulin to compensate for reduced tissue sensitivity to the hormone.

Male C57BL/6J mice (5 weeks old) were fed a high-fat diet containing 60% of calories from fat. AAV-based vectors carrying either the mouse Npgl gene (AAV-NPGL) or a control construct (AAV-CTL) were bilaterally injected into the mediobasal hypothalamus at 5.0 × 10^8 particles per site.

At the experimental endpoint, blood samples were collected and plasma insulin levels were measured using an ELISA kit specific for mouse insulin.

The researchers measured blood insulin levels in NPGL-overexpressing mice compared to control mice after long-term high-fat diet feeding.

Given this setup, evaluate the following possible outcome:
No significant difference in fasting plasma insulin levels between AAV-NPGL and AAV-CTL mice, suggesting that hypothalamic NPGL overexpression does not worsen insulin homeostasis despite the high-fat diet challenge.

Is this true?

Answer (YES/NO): NO